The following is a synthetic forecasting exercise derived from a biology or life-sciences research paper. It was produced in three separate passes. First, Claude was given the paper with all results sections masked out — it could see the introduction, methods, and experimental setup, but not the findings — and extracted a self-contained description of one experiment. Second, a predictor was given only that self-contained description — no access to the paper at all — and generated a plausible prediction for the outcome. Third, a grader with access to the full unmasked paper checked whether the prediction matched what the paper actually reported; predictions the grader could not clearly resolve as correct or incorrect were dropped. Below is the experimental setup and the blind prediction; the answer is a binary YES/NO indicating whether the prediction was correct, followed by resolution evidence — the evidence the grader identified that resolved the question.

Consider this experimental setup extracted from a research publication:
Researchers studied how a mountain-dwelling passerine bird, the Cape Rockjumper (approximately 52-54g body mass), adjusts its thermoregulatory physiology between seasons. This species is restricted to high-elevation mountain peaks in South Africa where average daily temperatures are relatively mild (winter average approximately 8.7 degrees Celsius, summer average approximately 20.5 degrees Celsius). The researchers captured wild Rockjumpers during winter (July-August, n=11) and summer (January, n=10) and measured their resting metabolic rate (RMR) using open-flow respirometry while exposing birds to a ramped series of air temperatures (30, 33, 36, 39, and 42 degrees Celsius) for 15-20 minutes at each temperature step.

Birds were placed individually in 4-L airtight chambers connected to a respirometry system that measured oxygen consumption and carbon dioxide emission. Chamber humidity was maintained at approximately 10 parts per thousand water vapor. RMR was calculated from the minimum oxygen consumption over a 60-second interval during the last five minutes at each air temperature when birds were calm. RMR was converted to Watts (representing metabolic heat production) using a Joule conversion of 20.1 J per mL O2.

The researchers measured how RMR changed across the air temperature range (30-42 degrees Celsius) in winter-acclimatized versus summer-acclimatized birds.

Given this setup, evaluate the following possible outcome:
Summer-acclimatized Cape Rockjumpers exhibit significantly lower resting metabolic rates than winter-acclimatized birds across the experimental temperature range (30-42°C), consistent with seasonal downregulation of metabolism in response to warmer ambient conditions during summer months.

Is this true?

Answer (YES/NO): NO